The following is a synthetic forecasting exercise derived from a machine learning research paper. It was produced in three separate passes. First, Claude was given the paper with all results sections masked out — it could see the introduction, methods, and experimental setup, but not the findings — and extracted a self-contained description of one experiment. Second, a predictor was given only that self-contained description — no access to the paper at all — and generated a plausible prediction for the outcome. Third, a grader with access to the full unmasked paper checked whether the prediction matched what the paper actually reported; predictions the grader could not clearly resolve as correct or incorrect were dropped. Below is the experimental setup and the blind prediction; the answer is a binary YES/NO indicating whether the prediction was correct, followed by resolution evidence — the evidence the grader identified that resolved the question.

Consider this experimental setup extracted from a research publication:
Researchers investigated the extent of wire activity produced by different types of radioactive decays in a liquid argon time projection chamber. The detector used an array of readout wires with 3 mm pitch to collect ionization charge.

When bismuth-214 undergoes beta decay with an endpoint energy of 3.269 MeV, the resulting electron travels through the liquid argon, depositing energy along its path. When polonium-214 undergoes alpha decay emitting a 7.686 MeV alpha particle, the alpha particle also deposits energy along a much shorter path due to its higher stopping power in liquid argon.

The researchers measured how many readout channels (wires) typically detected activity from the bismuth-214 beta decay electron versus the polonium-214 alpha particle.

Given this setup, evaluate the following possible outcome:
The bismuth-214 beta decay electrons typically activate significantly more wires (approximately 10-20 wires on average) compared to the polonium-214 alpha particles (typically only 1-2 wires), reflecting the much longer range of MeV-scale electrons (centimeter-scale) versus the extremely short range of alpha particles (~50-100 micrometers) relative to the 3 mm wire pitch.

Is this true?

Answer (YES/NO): NO